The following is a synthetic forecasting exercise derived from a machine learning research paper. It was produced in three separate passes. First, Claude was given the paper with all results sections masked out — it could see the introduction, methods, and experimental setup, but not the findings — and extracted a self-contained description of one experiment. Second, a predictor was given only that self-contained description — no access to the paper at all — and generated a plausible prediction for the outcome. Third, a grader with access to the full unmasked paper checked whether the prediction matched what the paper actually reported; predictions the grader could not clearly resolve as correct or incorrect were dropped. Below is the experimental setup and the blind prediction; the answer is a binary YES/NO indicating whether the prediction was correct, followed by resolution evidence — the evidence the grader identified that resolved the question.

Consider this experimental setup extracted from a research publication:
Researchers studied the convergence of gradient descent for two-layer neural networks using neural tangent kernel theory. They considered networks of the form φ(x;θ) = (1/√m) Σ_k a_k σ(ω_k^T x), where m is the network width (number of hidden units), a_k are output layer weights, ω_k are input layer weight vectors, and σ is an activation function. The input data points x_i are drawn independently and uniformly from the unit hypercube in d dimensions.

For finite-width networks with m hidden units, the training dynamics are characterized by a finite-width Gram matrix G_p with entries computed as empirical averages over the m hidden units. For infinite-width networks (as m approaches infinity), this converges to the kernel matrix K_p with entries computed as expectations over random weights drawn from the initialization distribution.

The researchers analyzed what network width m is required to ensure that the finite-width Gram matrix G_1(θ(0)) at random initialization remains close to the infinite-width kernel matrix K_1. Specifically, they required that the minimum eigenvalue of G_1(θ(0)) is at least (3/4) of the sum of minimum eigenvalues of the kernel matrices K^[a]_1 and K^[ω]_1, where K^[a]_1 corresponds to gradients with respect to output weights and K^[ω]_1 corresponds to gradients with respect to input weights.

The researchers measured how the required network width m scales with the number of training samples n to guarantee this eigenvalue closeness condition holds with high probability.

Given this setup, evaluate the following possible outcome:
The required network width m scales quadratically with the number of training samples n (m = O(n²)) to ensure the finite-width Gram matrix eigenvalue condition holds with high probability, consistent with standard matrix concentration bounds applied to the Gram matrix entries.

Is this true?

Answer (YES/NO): YES